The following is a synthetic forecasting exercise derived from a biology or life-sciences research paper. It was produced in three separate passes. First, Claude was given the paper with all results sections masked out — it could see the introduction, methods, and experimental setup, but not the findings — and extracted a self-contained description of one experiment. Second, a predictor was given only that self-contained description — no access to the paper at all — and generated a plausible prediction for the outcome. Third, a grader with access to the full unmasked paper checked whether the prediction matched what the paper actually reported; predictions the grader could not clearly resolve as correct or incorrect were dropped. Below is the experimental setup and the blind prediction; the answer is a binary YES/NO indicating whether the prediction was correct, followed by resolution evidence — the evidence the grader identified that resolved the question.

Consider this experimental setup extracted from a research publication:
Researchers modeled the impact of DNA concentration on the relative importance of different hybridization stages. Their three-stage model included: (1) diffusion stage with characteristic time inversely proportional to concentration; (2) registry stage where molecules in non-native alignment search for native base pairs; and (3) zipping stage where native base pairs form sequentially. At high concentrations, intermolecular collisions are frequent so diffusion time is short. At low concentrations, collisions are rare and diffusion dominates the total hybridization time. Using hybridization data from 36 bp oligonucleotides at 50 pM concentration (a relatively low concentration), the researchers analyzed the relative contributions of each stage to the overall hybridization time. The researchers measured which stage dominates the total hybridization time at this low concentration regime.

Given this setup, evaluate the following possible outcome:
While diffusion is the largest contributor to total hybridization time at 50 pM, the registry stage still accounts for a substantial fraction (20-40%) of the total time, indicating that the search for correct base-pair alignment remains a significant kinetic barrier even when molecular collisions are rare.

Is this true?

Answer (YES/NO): NO